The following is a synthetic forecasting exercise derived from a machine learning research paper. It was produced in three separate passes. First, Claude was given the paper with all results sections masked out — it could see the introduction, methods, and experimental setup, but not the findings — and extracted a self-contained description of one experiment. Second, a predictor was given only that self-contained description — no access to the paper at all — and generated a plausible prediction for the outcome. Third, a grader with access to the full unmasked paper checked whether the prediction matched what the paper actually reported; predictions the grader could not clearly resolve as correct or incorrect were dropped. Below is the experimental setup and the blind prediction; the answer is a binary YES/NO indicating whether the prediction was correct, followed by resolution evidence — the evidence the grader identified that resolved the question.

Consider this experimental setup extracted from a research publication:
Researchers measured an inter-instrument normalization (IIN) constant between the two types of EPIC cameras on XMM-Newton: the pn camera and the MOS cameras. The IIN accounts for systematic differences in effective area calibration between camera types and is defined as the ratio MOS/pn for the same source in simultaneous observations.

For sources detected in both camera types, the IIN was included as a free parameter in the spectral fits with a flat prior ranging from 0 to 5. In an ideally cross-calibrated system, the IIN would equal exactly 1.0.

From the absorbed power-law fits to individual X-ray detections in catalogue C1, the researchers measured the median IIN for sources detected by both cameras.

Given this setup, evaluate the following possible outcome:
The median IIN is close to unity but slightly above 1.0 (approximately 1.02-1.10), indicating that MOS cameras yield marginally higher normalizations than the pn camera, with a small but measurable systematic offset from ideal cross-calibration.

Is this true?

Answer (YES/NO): YES